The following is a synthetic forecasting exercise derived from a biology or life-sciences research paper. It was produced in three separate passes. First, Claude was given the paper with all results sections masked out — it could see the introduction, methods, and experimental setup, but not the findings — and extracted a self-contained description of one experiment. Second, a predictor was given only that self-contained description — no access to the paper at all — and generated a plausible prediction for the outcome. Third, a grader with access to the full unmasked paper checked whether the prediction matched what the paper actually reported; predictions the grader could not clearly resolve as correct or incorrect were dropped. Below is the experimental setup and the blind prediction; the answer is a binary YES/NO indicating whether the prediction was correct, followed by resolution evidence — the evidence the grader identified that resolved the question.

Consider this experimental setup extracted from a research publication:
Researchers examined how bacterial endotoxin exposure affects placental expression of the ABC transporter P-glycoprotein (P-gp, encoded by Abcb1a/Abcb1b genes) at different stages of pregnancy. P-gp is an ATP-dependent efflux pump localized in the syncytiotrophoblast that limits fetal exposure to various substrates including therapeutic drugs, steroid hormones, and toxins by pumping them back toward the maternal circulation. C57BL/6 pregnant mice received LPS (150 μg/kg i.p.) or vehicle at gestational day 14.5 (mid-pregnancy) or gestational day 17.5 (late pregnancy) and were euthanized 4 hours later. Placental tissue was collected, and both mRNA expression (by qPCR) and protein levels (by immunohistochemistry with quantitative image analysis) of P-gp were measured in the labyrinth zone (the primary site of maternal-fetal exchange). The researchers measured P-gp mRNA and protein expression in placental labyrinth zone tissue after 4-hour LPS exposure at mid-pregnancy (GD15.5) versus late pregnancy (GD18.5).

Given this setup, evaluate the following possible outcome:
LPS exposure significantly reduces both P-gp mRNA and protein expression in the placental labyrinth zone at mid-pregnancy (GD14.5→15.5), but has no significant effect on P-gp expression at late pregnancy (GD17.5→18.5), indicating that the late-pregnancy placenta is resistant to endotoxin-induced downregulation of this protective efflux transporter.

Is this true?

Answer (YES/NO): NO